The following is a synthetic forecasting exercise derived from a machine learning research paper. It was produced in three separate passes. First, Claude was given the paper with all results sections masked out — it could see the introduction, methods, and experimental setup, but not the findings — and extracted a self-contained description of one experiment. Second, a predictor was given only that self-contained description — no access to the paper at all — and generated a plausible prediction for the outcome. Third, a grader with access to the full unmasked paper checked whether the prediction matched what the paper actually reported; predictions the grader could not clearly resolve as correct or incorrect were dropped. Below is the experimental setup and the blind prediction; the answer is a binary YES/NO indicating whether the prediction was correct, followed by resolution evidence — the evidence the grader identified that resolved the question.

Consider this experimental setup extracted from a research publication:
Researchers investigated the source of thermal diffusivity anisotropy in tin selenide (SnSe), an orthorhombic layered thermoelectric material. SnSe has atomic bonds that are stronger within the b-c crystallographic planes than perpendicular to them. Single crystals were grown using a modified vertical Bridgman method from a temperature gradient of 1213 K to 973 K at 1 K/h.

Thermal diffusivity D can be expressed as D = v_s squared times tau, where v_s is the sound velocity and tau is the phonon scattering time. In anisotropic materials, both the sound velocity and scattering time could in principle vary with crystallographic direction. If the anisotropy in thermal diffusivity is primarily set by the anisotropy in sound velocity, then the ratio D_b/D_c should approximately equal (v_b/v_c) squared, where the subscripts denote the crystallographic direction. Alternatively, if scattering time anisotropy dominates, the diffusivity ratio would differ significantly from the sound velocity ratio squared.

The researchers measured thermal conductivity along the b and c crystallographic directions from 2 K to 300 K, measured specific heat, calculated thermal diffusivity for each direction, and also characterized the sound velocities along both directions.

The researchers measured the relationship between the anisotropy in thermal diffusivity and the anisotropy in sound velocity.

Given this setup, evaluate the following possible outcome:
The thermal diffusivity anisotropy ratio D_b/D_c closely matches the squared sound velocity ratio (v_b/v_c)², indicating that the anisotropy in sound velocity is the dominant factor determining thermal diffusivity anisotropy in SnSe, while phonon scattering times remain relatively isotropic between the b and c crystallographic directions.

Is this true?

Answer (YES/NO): NO